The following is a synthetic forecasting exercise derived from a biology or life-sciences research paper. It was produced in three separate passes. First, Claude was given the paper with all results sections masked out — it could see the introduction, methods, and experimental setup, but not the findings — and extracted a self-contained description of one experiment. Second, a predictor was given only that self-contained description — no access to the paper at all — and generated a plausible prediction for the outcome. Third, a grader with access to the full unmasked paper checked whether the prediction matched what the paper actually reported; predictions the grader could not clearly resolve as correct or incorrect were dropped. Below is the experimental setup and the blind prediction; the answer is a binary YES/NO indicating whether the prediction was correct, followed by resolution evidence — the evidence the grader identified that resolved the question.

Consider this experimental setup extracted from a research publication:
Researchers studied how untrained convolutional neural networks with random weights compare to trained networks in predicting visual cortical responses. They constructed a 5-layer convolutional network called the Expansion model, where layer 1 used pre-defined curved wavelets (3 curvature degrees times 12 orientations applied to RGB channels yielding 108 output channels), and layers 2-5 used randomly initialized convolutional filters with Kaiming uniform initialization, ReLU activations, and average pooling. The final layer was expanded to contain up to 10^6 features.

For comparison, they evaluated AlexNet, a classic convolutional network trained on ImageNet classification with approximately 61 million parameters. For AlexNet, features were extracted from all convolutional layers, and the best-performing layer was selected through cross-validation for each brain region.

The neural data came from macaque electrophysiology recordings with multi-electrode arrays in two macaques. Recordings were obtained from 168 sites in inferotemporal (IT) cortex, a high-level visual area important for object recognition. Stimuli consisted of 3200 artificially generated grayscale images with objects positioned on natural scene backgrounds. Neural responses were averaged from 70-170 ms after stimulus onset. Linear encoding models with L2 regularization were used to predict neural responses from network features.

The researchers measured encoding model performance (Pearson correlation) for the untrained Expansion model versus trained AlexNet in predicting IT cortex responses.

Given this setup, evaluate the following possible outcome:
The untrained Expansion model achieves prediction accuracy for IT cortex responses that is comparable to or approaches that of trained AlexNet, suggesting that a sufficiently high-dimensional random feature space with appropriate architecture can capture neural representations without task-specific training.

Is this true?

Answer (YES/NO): YES